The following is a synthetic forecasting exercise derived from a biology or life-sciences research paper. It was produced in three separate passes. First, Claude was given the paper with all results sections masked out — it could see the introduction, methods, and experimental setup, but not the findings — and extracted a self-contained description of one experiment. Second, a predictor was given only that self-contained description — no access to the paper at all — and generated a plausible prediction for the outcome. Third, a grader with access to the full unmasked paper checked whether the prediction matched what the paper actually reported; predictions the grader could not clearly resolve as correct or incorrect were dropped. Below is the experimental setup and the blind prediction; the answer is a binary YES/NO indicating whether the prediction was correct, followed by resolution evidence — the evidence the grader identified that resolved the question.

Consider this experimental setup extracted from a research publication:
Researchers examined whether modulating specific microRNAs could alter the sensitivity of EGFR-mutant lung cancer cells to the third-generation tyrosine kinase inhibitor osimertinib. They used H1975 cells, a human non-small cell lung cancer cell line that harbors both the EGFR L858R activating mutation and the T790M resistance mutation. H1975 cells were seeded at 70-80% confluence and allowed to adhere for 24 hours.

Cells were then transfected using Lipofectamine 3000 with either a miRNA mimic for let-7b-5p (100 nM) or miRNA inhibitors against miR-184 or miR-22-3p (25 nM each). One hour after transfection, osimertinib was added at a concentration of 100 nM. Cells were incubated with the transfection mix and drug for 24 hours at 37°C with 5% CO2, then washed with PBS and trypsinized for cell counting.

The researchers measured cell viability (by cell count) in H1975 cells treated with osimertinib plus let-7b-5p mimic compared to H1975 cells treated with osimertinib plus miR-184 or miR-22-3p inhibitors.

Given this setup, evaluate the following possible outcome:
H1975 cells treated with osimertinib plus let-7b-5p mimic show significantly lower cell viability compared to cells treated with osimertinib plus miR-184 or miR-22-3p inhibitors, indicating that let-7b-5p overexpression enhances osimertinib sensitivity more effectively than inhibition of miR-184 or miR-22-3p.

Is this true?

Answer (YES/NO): NO